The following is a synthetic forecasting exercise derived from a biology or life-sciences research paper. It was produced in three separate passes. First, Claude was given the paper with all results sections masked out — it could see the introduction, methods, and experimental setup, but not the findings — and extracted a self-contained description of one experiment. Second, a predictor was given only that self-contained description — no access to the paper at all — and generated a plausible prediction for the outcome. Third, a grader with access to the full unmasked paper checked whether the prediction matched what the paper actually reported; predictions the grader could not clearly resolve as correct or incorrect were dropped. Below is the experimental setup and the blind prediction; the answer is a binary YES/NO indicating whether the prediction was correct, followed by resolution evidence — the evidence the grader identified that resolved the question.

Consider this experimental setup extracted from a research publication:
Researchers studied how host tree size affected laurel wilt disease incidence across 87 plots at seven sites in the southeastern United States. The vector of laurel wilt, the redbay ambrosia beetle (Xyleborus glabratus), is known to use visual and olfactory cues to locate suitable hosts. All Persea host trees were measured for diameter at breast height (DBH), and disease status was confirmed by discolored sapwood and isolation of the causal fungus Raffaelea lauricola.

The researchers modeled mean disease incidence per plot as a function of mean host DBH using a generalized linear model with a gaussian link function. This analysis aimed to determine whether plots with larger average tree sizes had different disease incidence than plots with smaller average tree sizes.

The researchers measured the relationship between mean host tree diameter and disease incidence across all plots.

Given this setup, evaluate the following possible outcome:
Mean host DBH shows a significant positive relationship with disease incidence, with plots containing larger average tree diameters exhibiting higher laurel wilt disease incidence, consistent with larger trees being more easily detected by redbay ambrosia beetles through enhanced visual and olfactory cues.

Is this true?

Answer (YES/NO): YES